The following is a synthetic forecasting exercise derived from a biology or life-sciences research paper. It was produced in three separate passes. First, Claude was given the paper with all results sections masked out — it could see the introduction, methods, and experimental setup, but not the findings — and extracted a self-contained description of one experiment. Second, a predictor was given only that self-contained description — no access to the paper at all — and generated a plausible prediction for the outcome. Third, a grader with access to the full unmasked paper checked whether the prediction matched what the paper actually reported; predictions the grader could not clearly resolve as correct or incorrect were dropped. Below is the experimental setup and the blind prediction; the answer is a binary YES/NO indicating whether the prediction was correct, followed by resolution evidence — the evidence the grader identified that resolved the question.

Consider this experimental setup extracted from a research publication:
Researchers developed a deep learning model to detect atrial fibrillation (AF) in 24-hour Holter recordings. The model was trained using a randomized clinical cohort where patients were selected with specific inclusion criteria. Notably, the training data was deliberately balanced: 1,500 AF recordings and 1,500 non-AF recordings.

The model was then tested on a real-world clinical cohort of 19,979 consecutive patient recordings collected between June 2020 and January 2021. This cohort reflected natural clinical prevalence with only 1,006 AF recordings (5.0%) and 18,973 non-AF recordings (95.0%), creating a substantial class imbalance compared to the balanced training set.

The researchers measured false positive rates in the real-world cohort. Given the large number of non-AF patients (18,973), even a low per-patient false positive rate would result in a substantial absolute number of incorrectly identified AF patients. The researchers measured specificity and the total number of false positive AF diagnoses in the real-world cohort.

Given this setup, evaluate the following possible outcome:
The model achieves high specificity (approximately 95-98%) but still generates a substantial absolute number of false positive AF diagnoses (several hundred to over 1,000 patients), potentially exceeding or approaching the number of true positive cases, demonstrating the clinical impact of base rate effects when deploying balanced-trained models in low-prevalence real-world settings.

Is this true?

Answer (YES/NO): NO